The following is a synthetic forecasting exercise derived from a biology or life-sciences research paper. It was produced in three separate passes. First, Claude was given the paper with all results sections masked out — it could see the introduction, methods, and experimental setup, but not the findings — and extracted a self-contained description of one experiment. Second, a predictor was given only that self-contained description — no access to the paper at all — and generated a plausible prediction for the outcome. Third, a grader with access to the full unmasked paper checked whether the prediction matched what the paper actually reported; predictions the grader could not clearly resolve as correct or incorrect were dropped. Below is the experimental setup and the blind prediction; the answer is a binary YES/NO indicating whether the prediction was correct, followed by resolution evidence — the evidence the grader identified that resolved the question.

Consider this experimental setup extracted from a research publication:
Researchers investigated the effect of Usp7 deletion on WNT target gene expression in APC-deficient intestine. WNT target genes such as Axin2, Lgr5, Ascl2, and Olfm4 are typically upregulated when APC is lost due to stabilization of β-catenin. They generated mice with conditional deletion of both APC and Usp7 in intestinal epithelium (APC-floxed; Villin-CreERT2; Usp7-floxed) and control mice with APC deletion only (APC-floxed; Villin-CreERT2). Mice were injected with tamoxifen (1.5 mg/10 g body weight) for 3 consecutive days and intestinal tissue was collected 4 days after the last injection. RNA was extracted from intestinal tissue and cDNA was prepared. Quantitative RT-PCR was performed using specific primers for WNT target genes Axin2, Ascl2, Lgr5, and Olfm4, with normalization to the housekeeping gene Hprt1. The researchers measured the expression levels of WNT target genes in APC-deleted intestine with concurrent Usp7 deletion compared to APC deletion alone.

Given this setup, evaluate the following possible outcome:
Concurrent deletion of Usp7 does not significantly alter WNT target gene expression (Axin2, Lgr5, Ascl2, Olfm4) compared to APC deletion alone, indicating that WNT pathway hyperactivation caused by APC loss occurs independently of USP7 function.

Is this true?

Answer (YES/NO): NO